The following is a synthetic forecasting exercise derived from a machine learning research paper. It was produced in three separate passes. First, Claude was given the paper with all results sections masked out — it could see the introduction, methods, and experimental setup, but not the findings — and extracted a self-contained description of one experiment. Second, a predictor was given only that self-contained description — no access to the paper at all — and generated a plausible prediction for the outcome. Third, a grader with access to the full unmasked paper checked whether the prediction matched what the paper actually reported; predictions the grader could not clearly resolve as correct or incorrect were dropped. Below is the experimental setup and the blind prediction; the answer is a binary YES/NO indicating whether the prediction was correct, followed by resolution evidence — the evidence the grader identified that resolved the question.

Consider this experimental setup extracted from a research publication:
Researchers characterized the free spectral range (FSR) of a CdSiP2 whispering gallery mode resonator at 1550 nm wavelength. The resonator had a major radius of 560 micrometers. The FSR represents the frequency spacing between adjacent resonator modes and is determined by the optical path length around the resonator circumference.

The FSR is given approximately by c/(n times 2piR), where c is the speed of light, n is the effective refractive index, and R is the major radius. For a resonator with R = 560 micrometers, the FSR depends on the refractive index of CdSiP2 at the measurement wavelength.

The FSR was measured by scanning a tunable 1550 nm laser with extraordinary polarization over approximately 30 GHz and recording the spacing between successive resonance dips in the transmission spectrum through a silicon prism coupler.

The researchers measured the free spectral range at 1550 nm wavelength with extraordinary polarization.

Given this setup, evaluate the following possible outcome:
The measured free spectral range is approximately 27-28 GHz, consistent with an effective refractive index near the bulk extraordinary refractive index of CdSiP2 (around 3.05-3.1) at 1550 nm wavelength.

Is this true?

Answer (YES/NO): YES